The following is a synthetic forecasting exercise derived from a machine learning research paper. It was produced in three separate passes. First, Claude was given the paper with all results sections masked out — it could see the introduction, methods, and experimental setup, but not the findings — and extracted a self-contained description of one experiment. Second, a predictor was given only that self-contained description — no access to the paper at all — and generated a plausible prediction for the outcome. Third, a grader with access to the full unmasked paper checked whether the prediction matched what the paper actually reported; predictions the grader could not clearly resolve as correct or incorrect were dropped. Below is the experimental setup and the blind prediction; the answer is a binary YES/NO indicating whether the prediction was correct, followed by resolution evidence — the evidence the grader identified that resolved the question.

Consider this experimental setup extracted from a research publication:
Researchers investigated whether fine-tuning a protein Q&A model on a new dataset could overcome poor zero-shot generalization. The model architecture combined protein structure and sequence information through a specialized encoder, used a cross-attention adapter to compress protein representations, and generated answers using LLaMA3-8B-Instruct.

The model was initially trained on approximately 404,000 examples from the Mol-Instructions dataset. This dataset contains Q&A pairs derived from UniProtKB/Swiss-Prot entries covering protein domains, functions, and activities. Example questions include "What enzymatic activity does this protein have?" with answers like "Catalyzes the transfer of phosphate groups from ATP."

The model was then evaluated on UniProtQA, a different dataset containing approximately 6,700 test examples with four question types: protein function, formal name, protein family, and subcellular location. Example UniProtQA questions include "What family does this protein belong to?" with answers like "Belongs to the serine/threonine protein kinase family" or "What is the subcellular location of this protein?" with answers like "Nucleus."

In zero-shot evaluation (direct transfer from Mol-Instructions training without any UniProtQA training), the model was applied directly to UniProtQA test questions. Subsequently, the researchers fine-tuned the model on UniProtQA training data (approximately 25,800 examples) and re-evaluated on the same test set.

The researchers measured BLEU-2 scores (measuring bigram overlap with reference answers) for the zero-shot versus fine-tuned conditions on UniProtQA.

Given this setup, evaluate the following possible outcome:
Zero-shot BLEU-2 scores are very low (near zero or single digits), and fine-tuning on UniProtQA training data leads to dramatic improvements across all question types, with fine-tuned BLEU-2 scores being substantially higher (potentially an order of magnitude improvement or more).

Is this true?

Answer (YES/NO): NO